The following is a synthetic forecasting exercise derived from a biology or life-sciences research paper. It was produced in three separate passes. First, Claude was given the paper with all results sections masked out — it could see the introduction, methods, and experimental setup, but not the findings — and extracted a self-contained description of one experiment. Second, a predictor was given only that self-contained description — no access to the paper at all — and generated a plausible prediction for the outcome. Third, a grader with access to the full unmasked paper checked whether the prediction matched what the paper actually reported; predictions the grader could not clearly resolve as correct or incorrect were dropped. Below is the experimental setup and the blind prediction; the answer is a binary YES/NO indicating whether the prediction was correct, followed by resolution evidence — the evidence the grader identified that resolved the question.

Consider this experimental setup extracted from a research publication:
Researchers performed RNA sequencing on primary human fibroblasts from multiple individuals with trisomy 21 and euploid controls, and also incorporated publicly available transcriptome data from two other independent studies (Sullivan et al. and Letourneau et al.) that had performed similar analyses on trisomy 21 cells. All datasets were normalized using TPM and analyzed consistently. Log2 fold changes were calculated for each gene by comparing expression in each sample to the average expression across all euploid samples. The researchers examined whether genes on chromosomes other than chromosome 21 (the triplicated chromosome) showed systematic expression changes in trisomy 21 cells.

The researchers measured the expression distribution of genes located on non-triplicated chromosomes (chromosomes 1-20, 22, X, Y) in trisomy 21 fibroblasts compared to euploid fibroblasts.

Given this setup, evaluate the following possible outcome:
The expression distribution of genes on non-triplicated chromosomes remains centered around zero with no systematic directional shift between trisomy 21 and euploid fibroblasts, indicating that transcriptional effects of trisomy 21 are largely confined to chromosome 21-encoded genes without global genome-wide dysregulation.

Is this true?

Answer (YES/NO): YES